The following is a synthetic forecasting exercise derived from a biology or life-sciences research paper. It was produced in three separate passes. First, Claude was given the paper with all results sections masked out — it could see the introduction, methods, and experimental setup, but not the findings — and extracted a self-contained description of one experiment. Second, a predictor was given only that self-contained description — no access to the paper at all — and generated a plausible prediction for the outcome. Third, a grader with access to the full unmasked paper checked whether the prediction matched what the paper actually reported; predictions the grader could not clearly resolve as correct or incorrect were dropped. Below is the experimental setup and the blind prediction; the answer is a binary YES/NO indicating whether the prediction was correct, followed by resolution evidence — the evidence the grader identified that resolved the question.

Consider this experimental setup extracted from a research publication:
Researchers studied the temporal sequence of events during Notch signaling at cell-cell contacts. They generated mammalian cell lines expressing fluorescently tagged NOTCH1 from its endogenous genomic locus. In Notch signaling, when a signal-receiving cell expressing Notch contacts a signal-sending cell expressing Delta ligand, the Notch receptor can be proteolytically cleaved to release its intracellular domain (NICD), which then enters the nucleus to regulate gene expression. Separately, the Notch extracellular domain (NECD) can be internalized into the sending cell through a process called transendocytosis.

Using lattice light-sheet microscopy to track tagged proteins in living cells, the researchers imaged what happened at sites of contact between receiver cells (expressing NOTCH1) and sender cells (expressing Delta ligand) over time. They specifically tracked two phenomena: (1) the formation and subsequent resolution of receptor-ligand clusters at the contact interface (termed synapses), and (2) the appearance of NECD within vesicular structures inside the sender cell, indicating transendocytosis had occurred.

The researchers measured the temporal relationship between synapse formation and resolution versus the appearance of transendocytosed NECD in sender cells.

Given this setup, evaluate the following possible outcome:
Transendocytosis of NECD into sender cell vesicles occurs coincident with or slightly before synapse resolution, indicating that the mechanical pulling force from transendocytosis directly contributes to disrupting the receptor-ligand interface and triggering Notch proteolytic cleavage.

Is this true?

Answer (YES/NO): NO